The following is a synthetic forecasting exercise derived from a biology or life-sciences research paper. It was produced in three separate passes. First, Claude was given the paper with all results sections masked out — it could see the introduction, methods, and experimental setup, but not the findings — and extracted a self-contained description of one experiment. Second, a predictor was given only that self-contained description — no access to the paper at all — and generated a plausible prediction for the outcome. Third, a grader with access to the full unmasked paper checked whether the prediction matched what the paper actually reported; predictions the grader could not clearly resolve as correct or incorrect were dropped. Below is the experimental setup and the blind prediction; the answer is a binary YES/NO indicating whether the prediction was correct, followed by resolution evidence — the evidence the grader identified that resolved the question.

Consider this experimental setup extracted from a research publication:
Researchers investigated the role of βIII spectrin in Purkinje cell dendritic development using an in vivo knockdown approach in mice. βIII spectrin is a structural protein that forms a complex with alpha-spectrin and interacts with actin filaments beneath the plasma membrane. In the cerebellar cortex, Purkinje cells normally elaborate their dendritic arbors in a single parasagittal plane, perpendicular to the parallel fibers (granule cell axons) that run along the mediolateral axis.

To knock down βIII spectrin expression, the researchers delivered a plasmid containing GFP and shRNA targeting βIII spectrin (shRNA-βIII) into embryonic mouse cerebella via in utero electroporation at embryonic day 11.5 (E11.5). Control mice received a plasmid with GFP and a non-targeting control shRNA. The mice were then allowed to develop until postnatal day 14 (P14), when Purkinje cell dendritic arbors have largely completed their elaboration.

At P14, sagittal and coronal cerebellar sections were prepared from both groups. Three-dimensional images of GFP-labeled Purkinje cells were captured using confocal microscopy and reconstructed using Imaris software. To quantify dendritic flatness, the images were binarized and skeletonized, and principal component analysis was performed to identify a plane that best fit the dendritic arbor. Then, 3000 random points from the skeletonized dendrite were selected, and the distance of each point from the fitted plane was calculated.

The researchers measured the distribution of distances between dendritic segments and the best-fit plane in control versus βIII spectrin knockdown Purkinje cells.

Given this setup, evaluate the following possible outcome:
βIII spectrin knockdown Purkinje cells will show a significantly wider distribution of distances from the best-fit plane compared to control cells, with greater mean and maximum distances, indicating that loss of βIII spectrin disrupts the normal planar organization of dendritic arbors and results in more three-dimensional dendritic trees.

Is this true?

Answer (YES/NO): YES